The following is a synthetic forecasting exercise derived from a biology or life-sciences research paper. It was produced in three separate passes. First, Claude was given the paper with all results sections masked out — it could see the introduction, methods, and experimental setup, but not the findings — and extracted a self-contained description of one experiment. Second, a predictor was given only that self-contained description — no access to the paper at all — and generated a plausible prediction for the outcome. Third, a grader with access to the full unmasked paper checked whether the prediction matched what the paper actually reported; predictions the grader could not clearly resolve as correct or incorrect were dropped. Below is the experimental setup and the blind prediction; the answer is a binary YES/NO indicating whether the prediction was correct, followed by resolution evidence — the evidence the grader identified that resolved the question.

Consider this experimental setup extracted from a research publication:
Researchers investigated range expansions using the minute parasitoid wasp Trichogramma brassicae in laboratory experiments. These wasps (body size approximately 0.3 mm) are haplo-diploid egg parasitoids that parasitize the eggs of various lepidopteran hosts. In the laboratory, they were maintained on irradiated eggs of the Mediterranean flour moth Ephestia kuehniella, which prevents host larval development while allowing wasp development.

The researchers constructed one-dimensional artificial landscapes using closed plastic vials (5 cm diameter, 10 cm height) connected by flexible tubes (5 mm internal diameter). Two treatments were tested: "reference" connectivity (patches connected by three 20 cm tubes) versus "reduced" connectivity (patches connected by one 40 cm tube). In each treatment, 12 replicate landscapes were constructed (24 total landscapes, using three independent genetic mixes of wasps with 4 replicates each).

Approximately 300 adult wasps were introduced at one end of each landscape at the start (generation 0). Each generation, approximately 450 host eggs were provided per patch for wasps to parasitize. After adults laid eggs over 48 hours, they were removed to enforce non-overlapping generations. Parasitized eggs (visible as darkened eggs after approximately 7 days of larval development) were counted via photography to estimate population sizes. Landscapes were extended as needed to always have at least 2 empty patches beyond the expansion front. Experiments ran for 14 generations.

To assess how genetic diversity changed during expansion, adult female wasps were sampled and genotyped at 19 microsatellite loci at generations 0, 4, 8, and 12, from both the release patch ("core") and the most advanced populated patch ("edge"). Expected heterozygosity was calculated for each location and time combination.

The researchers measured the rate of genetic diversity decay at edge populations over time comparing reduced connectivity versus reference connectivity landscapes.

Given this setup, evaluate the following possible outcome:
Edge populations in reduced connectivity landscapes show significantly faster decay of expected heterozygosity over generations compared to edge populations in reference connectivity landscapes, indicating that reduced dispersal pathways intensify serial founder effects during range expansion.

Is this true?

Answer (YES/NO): NO